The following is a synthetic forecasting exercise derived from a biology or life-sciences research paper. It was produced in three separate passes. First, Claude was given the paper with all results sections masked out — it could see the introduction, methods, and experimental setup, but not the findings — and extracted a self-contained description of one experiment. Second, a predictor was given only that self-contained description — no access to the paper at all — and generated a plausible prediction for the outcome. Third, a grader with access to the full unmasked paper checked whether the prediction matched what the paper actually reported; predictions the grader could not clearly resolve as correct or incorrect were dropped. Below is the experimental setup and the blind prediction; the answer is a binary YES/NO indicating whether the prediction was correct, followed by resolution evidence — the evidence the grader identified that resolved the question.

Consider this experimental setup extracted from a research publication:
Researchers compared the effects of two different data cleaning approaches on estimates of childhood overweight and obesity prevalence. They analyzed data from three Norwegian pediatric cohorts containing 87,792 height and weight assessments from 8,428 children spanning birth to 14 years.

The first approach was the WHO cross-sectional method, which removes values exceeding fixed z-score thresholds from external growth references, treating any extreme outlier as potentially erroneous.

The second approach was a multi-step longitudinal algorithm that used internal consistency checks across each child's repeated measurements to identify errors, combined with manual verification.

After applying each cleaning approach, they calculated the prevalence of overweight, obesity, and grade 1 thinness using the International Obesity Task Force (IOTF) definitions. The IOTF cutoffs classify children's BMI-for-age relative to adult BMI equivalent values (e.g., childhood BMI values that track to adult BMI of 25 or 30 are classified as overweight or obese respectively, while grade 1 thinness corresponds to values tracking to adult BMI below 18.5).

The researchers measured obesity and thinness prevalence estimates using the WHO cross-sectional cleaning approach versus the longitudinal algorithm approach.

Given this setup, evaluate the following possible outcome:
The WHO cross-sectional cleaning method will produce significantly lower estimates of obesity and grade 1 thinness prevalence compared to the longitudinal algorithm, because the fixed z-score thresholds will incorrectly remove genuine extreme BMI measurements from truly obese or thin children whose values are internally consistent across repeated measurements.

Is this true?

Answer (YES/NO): NO